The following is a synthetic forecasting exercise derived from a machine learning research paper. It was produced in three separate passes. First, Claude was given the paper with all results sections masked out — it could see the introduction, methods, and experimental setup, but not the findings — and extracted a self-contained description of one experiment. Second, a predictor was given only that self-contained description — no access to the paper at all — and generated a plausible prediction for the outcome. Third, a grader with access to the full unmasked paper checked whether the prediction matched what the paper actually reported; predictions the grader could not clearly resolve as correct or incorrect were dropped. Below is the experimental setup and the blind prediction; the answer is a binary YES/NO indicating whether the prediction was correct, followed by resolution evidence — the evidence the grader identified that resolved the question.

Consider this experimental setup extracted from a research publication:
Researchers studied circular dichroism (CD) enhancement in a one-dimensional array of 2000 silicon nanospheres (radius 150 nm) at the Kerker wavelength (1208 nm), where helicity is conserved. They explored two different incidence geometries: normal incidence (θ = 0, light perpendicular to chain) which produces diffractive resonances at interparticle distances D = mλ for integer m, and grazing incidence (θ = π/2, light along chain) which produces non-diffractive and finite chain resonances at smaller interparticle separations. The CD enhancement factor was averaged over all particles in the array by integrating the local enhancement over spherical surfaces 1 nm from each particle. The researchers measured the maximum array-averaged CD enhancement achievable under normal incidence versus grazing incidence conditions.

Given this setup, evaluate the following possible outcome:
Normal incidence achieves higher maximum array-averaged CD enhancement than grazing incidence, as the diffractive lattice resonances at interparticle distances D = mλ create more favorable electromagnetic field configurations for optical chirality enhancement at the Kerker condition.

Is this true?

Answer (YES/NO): YES